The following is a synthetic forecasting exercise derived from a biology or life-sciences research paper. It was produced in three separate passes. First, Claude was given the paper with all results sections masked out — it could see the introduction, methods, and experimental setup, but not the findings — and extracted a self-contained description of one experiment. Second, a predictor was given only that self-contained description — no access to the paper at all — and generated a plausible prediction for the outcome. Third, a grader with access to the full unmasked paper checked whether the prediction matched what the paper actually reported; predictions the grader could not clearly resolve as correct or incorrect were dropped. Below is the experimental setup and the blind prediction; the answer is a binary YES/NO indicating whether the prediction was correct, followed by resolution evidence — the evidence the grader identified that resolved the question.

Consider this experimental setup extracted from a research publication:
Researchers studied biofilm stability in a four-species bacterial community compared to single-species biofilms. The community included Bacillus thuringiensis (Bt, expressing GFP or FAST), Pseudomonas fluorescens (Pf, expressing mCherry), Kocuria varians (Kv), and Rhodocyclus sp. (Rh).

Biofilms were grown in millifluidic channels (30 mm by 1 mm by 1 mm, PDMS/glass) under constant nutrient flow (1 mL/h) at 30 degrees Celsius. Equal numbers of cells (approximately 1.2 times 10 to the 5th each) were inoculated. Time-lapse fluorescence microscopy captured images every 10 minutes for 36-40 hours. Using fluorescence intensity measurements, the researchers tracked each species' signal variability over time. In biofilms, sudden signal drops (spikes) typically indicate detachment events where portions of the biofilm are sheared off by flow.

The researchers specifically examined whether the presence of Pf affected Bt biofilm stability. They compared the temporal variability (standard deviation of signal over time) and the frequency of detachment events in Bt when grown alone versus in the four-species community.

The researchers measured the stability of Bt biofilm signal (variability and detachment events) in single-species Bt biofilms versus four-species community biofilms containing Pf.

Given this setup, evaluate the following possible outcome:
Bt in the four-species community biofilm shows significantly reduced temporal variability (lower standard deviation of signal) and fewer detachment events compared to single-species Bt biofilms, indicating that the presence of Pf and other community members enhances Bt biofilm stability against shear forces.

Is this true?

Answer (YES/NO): YES